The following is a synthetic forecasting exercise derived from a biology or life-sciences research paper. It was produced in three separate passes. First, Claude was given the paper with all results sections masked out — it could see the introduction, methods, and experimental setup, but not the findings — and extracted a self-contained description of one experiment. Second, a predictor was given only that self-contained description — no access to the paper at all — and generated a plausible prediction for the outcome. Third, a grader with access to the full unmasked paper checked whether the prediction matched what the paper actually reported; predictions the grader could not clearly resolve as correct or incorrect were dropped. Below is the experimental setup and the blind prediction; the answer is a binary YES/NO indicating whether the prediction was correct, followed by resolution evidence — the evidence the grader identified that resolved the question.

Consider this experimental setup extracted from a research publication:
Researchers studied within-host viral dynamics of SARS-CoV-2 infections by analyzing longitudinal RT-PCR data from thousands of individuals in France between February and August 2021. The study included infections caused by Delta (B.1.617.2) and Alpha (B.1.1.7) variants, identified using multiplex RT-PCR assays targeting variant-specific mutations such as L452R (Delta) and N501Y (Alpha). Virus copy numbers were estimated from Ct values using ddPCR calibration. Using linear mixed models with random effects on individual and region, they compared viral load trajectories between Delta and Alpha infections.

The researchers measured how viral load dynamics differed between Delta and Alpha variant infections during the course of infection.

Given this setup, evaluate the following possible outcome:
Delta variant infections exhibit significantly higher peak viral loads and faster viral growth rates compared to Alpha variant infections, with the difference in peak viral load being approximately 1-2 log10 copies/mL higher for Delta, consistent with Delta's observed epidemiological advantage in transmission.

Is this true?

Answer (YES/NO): NO